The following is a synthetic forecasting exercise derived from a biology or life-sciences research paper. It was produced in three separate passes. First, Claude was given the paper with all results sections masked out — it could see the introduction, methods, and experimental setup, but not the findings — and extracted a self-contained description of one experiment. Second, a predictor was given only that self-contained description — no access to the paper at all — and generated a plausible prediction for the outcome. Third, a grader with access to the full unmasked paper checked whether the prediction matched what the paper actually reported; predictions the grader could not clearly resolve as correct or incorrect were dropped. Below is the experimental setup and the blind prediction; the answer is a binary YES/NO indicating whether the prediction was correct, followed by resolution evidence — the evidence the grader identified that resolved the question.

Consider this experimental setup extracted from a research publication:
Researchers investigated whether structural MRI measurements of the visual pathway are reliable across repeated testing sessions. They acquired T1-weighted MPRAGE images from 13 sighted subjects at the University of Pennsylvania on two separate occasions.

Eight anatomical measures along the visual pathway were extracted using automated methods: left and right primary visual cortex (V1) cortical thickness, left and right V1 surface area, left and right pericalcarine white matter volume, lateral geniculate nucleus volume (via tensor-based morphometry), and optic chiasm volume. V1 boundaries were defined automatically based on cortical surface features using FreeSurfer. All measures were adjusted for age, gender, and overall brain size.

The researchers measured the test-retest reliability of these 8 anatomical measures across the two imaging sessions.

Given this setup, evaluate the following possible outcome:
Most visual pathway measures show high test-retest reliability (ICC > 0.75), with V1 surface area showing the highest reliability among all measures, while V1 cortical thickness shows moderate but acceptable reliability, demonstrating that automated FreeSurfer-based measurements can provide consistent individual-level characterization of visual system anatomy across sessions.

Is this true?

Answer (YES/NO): NO